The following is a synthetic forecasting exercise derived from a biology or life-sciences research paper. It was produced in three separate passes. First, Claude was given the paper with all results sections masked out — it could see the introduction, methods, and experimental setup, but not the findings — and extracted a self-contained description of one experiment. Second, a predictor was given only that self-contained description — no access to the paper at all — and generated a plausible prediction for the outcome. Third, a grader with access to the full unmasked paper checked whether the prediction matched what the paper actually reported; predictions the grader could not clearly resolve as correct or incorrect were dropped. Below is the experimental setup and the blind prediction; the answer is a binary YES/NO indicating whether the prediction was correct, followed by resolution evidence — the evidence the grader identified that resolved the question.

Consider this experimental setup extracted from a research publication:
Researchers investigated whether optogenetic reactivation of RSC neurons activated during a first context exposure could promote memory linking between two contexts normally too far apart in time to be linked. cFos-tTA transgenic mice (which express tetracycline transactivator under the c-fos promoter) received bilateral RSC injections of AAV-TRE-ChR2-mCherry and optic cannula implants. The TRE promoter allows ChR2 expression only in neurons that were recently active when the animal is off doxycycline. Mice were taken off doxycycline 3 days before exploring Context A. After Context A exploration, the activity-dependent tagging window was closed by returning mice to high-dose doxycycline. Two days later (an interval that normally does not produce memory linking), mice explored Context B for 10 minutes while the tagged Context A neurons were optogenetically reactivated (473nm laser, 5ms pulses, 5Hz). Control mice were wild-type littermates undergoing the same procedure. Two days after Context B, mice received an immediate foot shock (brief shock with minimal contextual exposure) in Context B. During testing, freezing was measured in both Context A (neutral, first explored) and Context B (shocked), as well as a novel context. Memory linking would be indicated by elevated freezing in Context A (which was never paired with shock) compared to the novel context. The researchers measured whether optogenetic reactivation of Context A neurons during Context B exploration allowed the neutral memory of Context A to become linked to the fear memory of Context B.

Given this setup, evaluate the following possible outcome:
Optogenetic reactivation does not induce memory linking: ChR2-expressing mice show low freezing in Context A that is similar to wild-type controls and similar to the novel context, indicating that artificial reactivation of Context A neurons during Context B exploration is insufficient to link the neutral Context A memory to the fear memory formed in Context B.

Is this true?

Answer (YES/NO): NO